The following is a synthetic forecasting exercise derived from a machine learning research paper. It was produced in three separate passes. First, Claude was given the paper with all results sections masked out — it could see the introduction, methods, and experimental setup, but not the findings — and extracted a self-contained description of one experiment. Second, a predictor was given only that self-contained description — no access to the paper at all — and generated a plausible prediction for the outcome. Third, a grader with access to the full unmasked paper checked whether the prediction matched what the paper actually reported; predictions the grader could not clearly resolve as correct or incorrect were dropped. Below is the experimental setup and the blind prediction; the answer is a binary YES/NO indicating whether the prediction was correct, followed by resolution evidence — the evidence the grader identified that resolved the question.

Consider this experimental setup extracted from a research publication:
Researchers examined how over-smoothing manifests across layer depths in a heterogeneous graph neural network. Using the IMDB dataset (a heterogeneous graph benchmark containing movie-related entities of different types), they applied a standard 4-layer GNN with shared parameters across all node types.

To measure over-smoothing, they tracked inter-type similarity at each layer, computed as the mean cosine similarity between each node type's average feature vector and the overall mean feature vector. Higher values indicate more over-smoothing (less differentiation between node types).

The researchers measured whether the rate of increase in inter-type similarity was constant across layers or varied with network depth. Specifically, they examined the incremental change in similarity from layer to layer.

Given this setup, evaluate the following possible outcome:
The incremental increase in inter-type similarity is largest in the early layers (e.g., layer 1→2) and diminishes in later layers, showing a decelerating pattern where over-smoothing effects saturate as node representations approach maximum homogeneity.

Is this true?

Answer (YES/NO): YES